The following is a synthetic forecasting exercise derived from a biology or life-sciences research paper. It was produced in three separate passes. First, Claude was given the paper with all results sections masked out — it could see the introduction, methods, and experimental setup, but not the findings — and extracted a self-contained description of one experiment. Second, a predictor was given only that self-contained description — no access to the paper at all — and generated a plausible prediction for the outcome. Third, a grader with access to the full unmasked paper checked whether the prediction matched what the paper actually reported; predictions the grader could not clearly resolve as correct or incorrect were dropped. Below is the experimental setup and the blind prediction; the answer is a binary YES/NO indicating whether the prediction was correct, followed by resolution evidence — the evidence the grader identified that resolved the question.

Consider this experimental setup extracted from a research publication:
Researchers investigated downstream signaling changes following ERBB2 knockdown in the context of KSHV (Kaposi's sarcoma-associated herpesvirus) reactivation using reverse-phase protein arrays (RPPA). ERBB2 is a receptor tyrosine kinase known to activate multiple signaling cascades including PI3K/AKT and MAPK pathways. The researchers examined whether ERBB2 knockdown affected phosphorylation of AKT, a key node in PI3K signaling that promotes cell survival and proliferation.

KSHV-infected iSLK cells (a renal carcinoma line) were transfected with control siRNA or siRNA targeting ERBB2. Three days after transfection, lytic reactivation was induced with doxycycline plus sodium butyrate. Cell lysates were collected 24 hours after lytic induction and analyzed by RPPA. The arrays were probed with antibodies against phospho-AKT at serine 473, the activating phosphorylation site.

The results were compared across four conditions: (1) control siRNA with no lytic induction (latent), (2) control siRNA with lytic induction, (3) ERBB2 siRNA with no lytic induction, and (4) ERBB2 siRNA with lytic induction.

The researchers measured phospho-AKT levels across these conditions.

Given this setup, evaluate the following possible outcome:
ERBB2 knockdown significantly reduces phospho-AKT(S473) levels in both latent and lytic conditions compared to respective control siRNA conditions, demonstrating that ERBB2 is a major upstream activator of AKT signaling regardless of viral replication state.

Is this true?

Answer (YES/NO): NO